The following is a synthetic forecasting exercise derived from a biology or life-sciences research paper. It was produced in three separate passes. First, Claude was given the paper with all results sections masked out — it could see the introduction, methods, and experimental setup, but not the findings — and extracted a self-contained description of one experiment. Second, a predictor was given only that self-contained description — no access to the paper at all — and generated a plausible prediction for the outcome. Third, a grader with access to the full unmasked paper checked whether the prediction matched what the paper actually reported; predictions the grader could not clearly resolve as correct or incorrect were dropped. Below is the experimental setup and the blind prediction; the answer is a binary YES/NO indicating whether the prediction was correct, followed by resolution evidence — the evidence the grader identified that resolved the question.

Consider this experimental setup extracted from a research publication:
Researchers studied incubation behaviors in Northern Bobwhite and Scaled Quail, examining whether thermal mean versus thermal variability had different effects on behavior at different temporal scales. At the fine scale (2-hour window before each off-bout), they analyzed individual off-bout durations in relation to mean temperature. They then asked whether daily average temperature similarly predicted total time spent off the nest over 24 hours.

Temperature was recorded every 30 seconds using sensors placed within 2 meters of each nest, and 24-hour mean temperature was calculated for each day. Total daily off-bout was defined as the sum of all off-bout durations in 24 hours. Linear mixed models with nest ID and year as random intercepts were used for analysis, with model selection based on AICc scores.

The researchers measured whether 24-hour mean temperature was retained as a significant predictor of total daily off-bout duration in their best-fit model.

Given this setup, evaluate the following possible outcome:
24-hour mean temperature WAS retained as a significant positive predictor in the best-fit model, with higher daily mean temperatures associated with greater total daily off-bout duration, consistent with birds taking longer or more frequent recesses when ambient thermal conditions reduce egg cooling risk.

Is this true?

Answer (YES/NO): NO